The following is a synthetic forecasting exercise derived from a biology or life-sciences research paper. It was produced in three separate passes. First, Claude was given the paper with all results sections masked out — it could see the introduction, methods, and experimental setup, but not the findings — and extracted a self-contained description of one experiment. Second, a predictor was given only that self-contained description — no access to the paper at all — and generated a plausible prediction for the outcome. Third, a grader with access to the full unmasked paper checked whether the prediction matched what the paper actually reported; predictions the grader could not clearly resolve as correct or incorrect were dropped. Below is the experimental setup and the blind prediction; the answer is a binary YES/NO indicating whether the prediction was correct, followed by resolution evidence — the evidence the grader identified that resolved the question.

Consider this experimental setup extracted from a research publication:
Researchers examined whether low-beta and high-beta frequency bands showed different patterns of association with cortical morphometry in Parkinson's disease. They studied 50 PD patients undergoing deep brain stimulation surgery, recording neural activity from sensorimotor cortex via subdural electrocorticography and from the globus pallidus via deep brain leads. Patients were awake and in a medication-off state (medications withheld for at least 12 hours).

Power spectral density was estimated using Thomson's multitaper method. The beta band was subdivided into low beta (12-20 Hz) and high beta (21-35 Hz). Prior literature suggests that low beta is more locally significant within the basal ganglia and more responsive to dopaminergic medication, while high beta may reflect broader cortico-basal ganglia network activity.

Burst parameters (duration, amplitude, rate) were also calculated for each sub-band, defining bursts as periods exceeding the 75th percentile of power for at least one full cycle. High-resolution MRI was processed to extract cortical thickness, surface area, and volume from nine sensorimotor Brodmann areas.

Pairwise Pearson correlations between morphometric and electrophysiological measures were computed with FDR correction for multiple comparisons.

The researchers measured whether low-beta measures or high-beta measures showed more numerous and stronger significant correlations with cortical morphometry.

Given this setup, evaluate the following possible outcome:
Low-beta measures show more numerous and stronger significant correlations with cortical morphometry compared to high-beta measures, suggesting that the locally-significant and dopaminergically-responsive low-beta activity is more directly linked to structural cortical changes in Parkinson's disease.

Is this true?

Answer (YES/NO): YES